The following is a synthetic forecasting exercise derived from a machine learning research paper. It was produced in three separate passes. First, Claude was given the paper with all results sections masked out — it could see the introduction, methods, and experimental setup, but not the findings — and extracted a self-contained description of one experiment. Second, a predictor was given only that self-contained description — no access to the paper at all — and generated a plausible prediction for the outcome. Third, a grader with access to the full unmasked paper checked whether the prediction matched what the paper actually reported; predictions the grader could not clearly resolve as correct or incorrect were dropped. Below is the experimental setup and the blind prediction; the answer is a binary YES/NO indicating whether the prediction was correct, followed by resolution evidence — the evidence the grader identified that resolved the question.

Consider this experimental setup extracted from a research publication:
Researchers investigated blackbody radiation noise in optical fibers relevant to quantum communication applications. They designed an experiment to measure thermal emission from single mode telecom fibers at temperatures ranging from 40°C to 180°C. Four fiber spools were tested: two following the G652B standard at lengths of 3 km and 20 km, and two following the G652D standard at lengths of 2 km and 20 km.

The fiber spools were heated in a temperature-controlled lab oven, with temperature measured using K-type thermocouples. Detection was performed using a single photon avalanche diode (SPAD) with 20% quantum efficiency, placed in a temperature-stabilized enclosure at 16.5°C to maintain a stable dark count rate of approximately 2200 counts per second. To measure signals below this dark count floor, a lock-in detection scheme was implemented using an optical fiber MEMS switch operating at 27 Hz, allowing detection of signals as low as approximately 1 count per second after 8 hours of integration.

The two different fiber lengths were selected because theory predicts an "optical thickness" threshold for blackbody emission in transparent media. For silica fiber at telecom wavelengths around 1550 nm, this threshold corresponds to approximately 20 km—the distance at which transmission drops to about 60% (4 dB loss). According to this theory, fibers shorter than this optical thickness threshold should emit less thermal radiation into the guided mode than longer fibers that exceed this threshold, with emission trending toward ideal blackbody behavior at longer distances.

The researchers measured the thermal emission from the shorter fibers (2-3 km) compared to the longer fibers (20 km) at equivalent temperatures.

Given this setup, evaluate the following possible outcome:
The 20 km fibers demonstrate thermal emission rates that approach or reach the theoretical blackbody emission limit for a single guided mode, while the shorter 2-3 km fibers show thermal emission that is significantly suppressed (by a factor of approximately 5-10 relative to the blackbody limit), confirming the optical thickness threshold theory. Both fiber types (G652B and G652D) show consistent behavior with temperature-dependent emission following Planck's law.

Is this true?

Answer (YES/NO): NO